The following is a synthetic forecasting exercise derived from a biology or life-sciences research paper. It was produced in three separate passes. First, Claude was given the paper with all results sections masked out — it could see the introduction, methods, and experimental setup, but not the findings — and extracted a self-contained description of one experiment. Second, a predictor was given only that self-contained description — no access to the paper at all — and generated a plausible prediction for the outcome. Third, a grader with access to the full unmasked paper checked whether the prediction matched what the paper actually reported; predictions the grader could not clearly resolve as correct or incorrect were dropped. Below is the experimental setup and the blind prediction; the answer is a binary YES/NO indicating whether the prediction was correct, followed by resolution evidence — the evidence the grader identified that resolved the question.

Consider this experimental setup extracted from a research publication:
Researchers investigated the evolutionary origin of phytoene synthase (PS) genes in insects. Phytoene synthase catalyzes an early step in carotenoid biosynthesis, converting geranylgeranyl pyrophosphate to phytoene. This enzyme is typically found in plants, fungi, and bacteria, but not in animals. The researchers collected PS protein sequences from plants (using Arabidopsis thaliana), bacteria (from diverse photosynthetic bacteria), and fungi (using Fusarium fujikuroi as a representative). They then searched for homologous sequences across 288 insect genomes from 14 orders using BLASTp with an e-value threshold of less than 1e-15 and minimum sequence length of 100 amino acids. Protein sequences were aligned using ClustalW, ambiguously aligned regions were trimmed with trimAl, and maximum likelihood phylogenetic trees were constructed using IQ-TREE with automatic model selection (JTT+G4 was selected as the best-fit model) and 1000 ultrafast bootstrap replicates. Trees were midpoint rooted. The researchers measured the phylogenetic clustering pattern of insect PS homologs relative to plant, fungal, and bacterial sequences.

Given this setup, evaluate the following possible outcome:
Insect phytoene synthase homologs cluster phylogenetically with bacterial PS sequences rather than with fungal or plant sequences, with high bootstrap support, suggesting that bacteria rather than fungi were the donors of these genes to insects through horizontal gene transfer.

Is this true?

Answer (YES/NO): NO